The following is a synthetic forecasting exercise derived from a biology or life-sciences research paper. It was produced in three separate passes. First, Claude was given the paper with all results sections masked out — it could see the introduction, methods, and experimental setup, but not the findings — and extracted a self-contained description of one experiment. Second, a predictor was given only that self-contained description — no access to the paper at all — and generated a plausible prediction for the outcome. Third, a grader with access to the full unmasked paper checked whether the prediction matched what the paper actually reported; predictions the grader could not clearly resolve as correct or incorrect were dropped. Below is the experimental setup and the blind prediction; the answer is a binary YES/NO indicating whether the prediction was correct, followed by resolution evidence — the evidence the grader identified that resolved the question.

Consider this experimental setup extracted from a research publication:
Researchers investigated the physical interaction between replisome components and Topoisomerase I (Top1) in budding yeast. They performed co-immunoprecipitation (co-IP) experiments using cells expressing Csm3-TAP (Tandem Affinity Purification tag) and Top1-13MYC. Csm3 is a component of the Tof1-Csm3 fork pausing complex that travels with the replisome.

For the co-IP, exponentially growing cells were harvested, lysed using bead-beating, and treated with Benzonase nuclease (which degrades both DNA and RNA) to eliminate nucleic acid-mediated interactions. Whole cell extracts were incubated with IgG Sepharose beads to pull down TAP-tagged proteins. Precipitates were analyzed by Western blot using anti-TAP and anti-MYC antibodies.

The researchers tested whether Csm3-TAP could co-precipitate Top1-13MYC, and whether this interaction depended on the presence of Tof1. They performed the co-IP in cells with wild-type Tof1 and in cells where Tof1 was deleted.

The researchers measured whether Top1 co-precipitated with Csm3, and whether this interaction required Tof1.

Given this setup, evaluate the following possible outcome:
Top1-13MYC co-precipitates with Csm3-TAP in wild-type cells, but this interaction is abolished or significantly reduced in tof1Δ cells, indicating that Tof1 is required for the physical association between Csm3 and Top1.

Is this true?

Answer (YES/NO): YES